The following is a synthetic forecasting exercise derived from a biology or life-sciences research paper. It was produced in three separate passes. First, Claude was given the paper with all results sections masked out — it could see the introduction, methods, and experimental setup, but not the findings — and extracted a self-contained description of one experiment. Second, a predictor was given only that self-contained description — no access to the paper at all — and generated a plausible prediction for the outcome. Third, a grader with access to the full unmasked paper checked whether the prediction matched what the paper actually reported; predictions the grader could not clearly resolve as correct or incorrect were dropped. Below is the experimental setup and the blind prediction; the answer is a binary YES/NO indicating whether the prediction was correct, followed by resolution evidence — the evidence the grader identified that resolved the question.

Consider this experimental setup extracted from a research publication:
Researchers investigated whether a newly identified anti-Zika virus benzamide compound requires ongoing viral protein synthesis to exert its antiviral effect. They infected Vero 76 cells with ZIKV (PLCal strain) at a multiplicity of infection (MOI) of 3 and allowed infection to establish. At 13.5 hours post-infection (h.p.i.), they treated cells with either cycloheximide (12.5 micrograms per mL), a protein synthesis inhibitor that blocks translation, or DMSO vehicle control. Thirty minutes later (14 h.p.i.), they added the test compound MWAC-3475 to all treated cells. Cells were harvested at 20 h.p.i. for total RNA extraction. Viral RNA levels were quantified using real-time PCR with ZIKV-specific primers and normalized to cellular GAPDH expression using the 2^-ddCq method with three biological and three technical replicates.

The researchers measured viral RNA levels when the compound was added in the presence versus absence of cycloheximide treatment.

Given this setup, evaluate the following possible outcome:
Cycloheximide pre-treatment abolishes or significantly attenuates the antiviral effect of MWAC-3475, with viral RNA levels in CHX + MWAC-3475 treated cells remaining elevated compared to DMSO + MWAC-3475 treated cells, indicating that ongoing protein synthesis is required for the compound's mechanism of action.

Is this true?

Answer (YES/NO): YES